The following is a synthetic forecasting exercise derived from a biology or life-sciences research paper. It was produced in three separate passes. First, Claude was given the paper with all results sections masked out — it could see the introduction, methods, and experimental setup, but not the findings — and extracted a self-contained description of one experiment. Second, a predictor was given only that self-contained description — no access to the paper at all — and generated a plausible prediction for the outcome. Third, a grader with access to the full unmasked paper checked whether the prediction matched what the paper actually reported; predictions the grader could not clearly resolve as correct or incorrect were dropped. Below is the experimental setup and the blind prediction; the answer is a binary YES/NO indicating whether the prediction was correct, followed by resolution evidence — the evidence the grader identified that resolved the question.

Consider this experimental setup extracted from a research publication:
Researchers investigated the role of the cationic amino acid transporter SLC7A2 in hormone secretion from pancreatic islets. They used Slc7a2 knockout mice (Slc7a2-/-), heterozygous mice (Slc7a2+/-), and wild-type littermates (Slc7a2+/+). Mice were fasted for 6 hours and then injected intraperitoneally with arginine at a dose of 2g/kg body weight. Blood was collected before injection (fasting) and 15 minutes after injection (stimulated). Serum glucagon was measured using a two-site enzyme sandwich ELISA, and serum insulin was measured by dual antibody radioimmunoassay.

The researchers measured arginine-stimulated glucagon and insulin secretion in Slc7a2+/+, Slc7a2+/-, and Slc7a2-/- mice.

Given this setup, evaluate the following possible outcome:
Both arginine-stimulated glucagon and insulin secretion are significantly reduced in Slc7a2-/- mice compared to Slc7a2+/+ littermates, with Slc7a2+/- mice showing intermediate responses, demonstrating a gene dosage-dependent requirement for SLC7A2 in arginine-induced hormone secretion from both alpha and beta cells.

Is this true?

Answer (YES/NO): NO